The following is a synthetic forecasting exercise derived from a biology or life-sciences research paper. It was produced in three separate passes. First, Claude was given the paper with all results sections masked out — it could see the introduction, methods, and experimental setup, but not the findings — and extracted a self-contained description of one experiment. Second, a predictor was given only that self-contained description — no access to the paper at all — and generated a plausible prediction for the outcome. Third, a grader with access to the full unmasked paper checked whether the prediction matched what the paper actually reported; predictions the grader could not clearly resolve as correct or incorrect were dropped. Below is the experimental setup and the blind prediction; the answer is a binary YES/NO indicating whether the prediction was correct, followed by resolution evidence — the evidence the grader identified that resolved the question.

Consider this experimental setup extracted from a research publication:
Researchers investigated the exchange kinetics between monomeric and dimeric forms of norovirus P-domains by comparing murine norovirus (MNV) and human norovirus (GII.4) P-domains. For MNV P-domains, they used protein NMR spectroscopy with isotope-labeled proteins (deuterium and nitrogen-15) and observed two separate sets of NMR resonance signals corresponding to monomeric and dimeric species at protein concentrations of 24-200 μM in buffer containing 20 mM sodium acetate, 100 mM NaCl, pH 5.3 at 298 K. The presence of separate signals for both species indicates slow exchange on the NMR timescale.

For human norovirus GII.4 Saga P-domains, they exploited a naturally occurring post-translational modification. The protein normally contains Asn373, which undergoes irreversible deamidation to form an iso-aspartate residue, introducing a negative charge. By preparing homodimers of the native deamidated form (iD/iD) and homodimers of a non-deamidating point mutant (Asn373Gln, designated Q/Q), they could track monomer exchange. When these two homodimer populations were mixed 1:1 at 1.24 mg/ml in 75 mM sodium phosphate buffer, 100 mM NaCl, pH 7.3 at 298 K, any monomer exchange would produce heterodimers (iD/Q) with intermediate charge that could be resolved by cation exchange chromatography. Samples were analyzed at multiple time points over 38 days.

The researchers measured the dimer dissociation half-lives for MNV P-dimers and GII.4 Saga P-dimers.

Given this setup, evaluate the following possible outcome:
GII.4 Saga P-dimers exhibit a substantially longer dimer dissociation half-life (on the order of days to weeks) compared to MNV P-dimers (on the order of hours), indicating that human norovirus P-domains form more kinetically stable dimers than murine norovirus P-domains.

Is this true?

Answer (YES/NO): NO